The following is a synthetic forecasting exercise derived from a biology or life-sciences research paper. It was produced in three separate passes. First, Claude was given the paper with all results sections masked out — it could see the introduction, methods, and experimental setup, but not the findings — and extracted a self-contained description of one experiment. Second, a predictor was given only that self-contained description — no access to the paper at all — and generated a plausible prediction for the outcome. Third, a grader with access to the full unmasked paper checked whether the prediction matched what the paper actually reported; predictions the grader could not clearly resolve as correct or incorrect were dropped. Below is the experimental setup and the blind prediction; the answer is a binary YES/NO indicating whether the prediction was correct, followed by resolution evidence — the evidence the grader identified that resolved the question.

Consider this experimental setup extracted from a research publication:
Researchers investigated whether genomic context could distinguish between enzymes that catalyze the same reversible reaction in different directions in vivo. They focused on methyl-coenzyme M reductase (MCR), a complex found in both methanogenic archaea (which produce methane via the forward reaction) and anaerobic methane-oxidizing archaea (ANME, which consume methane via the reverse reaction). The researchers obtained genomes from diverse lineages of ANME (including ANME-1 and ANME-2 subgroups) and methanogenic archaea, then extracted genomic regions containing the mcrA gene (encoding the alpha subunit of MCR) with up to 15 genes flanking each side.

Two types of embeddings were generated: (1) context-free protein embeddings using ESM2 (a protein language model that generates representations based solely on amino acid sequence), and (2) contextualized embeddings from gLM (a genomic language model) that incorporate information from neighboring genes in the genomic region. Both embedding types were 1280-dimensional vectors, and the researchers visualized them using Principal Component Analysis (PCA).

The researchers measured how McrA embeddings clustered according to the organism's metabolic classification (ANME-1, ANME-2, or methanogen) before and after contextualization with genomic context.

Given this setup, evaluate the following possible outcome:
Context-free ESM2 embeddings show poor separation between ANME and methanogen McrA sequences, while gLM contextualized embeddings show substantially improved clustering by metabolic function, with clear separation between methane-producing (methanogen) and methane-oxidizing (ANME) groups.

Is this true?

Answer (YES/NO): NO